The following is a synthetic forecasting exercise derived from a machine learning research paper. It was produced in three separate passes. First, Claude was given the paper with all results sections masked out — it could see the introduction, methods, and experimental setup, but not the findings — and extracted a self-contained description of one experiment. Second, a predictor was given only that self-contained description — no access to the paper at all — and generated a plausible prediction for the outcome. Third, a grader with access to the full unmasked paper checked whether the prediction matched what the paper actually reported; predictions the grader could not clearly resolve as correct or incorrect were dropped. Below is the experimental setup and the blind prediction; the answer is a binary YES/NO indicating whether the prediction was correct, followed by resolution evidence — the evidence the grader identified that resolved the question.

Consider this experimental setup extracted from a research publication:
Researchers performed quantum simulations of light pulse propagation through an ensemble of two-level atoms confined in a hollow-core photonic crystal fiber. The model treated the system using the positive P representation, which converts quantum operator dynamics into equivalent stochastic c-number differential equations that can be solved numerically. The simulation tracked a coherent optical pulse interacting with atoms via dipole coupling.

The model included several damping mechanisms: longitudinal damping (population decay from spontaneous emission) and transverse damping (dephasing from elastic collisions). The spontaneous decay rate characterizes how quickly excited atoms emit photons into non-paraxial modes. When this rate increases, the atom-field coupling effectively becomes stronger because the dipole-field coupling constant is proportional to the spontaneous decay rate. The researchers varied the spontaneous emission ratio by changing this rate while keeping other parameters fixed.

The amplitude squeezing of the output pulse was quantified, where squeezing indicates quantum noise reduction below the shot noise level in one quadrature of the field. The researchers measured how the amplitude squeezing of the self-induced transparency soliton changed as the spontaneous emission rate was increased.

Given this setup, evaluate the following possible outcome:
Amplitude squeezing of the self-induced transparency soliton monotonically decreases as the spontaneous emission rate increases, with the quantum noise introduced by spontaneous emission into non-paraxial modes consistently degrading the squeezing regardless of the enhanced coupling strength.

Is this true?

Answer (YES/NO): YES